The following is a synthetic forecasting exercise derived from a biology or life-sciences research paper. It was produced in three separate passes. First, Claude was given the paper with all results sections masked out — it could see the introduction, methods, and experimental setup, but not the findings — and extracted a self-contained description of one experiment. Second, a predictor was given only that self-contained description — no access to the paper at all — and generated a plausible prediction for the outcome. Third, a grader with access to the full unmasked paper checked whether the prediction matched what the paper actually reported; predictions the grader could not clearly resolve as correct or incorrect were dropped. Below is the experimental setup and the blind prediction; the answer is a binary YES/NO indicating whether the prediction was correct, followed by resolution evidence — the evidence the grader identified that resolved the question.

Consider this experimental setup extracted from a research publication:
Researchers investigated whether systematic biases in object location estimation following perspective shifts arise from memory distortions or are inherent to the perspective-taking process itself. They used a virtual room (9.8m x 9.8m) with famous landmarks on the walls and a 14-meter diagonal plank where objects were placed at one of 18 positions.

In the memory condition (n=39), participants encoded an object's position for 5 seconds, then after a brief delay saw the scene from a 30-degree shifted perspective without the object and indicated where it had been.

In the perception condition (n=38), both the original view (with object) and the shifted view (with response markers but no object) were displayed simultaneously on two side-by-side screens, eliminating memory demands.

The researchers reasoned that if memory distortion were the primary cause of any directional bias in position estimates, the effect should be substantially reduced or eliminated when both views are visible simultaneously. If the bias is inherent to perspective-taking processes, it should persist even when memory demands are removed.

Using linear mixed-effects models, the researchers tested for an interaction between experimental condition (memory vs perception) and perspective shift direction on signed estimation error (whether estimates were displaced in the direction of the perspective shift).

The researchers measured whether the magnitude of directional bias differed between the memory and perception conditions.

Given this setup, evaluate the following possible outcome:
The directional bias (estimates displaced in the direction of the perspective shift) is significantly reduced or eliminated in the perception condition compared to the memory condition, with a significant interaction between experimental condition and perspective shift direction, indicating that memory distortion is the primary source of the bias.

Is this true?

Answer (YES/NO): NO